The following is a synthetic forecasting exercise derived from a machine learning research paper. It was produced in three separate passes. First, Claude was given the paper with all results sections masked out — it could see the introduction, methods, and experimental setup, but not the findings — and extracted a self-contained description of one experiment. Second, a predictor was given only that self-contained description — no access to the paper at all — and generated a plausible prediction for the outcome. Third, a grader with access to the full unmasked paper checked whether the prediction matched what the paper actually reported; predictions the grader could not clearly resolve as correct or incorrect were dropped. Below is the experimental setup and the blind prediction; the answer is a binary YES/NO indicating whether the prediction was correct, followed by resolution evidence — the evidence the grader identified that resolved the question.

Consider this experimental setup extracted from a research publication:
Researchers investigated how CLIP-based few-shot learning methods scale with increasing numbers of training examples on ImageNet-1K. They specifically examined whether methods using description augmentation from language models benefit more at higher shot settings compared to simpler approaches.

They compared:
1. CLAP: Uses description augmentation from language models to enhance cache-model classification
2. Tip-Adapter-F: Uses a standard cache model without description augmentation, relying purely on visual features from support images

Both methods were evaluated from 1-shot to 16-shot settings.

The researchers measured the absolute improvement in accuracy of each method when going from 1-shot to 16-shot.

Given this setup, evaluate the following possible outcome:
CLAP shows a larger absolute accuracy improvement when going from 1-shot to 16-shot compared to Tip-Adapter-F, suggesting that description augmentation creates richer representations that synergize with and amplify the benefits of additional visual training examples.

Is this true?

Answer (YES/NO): YES